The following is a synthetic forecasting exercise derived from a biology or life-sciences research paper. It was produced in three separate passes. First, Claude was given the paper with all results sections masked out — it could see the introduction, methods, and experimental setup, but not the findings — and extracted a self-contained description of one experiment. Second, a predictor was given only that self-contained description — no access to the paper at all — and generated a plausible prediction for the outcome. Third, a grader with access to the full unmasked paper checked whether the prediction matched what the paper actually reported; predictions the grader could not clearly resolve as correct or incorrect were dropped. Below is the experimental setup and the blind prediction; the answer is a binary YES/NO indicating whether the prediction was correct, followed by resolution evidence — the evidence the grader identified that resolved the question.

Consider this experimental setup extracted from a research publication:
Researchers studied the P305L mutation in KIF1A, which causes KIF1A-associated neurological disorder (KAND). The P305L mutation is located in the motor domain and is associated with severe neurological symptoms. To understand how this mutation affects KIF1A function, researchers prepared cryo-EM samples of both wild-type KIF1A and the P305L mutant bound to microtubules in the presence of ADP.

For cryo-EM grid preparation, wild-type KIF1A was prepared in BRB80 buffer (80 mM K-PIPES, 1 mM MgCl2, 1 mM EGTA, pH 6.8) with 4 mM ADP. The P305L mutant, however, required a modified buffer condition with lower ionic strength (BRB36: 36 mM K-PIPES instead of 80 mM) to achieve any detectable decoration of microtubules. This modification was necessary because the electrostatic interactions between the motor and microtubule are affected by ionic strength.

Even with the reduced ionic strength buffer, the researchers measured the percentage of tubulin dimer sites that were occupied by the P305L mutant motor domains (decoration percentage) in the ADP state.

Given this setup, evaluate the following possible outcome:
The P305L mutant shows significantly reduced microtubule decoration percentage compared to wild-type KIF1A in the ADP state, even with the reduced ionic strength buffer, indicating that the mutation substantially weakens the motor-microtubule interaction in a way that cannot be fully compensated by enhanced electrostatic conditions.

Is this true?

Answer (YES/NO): YES